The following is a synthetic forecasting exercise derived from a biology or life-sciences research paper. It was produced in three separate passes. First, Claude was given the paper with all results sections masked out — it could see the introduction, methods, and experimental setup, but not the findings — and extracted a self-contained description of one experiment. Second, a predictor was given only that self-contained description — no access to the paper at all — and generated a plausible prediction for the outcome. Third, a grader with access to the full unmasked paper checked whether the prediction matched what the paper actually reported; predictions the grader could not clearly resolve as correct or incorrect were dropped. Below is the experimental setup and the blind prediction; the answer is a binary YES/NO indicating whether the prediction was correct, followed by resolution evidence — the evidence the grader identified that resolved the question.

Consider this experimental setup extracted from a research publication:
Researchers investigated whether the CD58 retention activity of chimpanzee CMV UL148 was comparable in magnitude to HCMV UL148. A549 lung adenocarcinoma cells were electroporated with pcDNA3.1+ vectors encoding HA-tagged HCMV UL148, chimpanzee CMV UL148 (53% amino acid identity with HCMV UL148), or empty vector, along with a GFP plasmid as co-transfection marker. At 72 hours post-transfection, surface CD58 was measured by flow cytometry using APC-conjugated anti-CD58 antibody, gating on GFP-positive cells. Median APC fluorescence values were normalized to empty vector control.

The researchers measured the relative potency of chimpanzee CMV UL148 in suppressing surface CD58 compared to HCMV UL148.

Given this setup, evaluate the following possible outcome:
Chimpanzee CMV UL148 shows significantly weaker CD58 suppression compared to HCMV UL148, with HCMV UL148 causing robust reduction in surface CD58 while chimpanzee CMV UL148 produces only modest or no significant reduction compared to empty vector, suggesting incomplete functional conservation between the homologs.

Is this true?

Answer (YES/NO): NO